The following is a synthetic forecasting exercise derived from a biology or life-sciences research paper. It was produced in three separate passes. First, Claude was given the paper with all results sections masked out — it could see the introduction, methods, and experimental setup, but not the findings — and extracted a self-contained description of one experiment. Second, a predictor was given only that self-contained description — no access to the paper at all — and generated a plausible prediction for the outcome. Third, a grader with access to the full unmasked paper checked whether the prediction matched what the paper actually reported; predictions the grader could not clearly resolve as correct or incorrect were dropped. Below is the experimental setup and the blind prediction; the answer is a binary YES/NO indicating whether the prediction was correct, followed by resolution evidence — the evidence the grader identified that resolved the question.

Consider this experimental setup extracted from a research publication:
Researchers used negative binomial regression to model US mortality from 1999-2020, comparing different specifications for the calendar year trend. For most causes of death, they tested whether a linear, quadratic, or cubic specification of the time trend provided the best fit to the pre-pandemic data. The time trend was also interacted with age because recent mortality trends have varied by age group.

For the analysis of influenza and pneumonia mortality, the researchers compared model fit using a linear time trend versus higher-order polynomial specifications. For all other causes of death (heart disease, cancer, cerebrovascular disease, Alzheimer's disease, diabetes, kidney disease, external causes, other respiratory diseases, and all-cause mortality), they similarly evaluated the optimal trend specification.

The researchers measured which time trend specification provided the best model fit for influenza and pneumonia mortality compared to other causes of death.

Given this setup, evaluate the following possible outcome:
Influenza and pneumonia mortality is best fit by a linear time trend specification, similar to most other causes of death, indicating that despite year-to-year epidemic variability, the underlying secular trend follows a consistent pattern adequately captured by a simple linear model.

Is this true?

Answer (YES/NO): NO